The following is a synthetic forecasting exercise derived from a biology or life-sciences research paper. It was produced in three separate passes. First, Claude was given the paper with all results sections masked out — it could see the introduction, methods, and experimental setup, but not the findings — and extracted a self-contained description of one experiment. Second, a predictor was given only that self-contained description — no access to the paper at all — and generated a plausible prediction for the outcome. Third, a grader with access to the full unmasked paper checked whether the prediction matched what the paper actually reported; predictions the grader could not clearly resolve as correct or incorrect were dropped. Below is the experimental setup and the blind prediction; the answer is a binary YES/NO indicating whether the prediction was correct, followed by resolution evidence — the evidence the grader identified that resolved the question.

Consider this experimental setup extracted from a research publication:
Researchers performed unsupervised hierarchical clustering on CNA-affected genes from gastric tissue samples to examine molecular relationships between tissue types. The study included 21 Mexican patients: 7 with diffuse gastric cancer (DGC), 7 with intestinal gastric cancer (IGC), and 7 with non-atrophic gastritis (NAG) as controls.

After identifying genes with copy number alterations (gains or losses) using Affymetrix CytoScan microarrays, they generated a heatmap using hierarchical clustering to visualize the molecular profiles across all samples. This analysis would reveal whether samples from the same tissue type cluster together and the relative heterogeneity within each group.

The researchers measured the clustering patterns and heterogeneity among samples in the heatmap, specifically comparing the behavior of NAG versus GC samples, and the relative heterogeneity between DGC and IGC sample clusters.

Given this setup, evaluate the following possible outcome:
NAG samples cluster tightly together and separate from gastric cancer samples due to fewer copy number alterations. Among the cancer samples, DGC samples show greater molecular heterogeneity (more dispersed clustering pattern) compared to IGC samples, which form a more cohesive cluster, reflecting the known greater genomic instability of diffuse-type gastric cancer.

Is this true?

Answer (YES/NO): NO